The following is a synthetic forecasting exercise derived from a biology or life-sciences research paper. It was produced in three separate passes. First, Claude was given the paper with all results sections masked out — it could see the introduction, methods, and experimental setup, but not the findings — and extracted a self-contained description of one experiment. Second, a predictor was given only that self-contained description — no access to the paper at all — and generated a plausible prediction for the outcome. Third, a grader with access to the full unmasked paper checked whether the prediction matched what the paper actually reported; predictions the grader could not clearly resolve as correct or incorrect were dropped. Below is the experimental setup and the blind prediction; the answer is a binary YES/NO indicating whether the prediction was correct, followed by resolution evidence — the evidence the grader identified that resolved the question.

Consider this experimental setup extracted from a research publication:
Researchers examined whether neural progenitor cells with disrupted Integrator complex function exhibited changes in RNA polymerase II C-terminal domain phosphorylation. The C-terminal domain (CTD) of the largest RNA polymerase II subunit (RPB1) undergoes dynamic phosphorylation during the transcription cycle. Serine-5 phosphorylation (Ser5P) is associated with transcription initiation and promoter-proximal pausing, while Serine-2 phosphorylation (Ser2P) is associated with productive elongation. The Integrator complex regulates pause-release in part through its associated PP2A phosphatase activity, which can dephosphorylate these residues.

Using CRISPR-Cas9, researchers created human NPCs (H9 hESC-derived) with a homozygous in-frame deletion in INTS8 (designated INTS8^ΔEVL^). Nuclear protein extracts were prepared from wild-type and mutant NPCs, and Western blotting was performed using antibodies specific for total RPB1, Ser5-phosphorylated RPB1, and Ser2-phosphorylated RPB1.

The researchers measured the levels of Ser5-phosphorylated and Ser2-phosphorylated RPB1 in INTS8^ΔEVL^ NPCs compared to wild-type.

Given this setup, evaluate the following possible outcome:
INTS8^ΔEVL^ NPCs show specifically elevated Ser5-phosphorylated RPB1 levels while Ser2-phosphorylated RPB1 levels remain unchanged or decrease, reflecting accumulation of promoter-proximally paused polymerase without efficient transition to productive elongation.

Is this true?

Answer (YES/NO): NO